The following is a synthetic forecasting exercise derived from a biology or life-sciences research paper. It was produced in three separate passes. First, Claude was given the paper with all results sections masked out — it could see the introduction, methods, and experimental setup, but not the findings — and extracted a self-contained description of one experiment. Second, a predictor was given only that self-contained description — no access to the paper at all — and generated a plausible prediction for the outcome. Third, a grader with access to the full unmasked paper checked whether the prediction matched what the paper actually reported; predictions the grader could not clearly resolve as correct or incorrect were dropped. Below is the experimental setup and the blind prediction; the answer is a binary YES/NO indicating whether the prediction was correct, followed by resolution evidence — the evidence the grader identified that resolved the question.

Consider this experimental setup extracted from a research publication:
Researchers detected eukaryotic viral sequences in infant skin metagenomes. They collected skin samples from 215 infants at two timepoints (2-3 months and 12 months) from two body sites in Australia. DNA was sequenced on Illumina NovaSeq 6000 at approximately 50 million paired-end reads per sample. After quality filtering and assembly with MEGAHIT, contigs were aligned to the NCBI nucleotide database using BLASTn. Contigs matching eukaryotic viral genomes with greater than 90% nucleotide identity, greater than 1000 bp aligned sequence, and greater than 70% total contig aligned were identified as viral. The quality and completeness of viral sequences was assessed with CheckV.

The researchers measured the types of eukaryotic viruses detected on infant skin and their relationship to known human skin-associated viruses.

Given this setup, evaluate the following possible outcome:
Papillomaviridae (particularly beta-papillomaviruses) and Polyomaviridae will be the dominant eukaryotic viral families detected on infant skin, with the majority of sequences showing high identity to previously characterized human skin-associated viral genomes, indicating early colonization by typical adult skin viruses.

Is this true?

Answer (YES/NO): NO